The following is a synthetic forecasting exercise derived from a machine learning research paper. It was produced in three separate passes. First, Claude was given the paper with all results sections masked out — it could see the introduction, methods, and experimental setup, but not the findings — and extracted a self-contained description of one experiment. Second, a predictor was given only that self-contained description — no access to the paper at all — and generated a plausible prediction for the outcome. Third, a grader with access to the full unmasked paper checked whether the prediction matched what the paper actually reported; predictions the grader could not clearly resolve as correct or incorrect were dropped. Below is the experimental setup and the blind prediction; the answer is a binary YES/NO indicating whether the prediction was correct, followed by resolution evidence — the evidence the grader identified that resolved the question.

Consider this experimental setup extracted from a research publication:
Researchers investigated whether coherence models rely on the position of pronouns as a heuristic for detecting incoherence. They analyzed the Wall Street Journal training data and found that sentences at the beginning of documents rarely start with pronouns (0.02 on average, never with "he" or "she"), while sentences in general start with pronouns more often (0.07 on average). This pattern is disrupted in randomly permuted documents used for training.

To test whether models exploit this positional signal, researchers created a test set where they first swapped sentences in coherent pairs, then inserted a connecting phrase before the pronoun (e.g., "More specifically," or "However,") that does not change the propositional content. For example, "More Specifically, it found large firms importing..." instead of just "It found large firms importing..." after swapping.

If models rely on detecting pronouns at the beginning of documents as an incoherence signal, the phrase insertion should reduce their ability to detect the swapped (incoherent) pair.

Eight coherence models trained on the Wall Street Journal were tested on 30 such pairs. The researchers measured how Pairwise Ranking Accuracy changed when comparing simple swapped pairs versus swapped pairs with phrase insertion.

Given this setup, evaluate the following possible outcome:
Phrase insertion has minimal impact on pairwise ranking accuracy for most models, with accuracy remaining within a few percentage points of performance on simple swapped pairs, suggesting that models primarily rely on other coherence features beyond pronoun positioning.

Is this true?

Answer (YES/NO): YES